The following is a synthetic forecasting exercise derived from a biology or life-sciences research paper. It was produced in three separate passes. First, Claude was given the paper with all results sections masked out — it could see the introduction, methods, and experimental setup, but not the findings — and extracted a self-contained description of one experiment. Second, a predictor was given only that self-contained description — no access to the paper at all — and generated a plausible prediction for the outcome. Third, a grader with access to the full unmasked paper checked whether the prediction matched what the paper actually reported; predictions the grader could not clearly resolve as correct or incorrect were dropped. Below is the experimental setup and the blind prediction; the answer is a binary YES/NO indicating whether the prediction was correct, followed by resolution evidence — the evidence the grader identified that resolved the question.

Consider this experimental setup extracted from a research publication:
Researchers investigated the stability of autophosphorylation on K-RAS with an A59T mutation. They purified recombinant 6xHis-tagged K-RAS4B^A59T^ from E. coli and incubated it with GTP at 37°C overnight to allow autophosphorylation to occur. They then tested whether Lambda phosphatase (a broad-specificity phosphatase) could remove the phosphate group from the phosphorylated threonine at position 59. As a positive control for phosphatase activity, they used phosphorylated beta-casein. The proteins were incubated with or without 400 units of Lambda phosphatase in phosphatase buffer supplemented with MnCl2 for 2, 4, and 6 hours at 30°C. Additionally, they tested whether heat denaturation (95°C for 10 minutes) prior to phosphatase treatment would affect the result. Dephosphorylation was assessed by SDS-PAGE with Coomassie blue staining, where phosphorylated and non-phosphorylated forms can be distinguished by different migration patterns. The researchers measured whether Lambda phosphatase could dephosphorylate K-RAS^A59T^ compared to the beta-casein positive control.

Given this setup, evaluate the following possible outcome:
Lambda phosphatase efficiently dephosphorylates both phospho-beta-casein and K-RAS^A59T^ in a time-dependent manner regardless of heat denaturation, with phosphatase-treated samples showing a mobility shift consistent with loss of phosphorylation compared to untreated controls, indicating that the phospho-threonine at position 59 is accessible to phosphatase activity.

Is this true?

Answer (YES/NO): NO